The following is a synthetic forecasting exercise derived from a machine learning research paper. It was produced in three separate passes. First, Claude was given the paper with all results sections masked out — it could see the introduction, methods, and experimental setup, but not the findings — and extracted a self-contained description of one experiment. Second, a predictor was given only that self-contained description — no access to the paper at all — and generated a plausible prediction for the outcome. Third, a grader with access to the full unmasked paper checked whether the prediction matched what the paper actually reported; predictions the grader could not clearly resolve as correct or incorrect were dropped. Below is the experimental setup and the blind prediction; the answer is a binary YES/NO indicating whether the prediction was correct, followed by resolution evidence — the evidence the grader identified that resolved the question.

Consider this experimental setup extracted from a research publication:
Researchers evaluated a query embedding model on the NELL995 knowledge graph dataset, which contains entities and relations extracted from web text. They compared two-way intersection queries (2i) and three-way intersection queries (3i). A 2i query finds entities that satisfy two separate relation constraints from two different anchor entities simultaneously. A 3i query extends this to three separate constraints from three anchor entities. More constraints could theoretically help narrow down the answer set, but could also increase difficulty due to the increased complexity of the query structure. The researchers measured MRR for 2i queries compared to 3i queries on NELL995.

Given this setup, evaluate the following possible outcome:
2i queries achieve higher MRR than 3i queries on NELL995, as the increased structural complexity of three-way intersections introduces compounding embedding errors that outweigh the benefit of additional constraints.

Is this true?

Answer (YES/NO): NO